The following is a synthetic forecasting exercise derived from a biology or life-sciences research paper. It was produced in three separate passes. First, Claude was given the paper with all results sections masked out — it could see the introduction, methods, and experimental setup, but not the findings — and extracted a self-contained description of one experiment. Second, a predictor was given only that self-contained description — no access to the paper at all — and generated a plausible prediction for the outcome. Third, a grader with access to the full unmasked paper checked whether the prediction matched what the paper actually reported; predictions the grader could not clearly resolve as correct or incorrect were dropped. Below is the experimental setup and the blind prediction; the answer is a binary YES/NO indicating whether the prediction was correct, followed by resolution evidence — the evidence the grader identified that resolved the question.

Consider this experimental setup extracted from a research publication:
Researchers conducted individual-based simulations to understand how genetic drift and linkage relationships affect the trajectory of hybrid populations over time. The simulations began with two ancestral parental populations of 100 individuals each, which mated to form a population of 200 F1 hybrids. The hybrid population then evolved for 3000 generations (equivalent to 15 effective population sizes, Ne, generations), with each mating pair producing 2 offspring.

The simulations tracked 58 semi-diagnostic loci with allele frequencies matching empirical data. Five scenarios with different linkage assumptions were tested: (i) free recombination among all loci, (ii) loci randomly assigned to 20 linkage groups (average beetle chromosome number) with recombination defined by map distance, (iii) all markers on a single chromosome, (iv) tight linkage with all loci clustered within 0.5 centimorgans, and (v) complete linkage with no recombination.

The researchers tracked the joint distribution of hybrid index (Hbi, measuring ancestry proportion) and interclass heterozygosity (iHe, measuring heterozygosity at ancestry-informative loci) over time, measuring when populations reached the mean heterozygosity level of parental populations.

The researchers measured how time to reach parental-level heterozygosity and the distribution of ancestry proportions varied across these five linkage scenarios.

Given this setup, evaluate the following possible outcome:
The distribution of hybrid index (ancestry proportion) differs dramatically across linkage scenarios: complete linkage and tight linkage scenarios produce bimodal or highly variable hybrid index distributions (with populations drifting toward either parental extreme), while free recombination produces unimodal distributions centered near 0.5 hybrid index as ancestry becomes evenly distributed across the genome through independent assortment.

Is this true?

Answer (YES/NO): YES